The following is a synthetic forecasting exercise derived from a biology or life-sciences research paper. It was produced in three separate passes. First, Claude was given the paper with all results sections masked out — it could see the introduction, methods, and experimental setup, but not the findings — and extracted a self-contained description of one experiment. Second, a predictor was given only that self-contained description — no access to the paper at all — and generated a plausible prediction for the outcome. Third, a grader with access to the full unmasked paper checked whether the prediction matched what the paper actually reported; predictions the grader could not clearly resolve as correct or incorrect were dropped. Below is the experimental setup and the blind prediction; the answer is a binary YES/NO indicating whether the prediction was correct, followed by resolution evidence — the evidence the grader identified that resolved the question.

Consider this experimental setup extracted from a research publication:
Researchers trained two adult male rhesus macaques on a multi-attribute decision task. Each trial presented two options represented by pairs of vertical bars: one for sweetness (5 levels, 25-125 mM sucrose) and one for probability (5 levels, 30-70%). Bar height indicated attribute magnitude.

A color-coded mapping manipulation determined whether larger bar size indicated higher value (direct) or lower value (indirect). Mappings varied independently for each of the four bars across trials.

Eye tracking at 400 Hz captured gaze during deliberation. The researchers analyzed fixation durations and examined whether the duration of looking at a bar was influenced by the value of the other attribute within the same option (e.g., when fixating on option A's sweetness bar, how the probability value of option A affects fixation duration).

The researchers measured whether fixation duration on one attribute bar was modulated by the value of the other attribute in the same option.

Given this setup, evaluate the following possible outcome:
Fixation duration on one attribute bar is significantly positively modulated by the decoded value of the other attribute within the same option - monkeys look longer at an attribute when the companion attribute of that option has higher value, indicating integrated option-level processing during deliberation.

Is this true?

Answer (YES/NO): NO